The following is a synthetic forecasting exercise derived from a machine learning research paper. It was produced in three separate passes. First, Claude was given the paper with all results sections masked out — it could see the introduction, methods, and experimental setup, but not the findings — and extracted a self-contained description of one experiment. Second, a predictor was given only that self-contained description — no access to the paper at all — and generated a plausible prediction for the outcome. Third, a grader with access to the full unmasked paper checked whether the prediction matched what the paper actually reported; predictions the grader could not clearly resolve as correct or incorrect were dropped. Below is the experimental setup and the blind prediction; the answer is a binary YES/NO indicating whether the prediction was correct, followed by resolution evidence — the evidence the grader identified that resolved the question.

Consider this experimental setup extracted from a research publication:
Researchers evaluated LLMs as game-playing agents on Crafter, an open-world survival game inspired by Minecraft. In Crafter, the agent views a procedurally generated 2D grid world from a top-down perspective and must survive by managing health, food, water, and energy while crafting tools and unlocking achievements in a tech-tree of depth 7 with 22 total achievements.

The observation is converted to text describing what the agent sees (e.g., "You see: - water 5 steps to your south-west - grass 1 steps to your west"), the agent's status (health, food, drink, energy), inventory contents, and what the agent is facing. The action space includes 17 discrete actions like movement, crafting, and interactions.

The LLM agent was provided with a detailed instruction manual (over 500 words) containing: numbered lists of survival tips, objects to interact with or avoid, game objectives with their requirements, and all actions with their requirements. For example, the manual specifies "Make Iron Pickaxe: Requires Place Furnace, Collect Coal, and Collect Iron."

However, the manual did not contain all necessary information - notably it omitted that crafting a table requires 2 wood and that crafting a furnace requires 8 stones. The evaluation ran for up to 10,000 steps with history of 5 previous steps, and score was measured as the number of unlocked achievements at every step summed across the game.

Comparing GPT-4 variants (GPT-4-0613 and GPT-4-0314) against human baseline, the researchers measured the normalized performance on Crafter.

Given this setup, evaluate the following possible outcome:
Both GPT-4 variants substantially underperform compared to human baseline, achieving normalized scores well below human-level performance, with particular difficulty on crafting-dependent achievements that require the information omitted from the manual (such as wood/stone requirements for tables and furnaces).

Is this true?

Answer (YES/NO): NO